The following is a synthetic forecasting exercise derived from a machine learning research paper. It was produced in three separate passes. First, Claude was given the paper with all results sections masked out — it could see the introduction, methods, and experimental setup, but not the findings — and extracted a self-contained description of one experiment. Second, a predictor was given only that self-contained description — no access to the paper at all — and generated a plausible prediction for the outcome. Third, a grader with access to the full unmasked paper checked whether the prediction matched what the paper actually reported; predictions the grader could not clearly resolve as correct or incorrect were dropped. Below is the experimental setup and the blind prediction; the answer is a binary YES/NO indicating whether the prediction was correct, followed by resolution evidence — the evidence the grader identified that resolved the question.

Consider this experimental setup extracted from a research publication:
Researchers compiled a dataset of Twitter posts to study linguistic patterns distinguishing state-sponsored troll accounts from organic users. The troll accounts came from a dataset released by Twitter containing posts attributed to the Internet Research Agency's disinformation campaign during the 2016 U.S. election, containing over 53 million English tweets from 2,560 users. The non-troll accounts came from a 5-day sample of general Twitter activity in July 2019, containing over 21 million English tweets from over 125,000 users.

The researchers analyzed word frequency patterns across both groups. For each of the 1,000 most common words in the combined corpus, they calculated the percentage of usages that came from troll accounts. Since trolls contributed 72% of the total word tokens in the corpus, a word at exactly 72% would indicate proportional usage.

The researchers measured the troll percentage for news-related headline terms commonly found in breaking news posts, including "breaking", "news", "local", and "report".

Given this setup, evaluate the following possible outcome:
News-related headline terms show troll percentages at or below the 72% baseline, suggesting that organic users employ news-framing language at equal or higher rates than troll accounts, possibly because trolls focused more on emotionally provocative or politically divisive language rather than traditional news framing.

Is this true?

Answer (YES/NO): NO